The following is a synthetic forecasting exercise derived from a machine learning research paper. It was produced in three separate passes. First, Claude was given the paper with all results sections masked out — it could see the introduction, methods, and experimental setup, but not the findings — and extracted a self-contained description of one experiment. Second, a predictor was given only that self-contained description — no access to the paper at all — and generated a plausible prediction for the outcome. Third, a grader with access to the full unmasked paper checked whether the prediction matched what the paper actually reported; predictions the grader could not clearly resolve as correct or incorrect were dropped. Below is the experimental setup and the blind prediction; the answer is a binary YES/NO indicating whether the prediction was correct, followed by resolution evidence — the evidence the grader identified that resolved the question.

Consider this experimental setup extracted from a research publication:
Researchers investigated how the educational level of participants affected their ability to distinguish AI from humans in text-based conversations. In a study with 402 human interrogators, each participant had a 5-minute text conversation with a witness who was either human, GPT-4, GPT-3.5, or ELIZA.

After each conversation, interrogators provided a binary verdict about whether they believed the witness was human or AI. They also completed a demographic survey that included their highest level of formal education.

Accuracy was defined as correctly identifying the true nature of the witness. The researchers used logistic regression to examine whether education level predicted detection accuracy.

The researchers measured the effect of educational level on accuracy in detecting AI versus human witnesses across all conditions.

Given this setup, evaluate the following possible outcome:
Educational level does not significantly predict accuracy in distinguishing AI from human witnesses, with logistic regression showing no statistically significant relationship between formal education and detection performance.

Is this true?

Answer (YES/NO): YES